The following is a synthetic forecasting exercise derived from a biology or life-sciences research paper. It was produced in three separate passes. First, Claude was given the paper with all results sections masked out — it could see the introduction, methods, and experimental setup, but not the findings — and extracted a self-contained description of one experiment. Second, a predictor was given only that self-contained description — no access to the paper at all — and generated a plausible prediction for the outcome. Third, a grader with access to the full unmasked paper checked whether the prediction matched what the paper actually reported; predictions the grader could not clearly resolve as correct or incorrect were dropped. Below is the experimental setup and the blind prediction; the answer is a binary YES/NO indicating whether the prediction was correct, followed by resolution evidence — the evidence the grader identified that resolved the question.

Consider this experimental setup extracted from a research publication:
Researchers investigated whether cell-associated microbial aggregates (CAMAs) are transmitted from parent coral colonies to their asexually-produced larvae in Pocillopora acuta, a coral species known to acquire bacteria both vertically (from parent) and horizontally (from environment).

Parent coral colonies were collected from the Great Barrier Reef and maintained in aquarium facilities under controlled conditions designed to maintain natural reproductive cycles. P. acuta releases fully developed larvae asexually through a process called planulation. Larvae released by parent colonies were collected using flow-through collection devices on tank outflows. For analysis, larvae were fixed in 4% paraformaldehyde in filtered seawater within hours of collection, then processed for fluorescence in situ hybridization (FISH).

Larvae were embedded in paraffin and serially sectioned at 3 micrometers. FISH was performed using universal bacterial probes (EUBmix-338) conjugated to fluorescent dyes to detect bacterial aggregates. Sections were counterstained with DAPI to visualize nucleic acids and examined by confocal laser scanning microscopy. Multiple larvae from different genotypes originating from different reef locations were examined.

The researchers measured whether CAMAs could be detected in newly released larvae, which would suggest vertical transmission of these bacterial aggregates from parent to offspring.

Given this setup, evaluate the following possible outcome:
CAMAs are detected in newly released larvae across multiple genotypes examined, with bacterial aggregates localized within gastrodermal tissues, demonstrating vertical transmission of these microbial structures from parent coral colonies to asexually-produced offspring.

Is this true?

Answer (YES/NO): NO